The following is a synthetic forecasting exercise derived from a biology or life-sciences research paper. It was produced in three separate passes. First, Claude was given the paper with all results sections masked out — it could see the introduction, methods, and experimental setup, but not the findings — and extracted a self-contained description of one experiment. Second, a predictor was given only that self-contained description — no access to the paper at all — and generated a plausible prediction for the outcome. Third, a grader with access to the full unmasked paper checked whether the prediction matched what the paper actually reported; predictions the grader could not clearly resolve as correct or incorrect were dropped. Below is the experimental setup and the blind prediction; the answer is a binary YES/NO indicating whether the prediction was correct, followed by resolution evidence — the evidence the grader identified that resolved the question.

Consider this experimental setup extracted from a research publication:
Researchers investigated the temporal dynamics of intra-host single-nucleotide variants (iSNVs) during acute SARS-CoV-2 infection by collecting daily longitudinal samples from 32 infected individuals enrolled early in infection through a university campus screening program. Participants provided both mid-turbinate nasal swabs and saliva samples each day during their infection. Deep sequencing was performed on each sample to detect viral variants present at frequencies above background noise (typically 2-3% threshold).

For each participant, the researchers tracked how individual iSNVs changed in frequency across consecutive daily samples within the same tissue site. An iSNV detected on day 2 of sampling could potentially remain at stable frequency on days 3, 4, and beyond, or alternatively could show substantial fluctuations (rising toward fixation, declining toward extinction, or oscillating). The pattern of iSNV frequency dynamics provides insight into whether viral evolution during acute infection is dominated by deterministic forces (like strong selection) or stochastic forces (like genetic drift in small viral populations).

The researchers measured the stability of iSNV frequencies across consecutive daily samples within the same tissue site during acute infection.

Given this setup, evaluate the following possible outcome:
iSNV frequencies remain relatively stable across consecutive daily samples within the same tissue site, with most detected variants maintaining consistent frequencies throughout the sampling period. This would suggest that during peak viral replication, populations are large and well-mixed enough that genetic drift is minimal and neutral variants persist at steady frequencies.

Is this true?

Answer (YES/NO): NO